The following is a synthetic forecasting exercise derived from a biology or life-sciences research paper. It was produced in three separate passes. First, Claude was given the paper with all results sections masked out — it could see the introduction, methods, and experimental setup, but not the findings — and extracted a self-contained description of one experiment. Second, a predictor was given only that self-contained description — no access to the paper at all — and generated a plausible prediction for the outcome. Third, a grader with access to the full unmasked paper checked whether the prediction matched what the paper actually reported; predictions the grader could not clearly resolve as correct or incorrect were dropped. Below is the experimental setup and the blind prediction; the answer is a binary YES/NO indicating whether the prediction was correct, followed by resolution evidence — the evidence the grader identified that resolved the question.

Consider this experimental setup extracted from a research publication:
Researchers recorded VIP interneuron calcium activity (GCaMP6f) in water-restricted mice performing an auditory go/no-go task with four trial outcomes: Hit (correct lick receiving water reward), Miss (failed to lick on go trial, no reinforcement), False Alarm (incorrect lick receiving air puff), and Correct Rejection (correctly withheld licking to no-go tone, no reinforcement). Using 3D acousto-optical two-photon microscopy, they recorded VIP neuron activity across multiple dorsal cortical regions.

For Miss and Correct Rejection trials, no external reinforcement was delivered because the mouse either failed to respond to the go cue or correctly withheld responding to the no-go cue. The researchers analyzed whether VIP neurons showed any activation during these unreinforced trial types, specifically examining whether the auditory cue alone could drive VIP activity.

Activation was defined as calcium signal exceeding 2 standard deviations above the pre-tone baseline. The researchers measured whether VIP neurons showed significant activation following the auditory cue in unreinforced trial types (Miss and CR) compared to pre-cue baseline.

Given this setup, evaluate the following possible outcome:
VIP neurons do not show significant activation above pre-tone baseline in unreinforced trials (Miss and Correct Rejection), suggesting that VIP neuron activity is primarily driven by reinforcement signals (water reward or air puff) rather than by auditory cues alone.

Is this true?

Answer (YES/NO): NO